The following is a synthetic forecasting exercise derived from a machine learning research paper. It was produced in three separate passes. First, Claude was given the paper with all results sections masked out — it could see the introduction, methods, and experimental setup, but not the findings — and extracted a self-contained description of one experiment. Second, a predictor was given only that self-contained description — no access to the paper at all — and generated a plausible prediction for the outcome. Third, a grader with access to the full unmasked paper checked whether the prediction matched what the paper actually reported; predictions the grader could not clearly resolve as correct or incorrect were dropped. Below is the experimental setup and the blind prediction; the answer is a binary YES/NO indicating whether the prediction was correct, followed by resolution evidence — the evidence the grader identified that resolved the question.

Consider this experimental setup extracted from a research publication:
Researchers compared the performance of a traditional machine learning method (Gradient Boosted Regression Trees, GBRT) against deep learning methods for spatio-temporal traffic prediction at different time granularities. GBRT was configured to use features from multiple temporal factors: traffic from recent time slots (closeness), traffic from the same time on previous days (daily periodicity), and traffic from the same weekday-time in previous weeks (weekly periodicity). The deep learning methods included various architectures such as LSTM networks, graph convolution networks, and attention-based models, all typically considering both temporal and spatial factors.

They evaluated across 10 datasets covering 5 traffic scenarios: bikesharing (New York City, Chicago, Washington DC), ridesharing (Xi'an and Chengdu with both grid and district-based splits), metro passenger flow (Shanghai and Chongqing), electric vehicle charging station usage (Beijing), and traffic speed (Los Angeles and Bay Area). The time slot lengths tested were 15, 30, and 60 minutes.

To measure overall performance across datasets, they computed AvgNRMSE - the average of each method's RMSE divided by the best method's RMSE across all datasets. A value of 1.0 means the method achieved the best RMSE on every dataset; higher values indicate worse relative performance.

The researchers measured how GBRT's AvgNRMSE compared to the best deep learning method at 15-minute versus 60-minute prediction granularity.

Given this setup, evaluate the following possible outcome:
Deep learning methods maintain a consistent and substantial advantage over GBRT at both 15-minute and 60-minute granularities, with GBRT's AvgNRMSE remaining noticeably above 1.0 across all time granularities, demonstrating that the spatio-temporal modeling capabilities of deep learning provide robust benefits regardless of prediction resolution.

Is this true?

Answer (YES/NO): NO